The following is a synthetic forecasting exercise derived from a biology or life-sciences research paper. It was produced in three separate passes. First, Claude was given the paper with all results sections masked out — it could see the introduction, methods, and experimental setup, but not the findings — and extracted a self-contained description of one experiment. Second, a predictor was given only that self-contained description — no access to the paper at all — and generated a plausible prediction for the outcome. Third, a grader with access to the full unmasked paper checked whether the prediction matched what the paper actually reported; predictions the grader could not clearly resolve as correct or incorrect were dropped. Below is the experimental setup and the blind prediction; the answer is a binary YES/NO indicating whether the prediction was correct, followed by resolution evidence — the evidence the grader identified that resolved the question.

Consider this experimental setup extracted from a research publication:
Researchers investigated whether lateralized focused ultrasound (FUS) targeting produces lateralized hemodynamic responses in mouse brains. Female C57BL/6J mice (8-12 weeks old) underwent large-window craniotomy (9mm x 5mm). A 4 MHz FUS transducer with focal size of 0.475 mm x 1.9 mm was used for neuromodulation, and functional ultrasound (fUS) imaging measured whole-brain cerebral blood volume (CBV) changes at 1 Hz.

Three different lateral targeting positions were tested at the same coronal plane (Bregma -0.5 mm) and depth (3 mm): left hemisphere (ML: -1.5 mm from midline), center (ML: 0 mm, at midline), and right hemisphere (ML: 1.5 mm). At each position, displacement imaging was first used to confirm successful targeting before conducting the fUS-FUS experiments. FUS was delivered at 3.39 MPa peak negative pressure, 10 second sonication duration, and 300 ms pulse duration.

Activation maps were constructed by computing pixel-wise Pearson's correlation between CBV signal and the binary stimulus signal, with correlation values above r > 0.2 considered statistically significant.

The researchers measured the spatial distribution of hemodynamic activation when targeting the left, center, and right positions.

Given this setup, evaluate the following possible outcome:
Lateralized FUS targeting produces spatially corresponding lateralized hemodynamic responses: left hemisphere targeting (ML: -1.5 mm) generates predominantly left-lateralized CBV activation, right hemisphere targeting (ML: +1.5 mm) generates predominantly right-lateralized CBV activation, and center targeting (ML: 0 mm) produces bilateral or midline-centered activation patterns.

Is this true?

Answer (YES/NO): YES